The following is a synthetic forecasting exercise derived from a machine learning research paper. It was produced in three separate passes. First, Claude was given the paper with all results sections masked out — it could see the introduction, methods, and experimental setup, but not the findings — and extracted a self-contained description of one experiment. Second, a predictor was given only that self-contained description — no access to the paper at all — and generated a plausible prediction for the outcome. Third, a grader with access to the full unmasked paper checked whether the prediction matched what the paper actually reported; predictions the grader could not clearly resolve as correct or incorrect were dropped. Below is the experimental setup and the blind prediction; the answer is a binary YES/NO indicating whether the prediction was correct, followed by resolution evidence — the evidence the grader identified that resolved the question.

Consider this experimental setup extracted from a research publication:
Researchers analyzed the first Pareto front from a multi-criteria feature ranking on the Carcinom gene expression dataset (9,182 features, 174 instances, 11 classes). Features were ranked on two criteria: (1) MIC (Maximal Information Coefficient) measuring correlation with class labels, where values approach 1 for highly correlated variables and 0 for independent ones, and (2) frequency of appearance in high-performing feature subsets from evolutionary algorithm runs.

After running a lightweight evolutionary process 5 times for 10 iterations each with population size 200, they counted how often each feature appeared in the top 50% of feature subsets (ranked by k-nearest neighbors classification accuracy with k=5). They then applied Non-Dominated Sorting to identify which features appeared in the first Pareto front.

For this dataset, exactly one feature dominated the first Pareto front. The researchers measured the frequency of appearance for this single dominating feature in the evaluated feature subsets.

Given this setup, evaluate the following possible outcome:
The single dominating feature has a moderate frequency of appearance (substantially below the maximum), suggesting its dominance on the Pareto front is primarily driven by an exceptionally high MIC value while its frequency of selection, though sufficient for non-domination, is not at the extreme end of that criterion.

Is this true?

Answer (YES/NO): NO